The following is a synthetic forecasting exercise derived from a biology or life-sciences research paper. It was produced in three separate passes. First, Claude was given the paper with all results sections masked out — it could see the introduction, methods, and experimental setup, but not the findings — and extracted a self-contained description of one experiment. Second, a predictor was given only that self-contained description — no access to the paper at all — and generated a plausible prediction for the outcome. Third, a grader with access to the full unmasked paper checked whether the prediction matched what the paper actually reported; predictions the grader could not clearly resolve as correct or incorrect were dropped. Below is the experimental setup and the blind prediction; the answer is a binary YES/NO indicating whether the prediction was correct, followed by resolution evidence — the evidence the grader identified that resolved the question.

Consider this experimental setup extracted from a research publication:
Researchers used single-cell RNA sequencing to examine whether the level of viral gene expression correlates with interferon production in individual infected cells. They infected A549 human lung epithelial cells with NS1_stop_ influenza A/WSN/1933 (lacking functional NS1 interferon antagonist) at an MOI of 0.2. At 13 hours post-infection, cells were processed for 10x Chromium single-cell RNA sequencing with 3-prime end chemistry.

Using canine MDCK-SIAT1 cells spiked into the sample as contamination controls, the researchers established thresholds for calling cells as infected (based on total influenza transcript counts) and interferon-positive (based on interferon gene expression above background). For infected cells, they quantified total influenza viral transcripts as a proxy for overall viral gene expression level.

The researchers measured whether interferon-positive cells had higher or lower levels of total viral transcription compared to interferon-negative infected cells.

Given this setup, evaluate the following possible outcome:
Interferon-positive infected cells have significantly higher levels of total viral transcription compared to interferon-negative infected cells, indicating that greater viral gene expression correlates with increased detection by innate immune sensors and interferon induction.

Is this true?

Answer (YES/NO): YES